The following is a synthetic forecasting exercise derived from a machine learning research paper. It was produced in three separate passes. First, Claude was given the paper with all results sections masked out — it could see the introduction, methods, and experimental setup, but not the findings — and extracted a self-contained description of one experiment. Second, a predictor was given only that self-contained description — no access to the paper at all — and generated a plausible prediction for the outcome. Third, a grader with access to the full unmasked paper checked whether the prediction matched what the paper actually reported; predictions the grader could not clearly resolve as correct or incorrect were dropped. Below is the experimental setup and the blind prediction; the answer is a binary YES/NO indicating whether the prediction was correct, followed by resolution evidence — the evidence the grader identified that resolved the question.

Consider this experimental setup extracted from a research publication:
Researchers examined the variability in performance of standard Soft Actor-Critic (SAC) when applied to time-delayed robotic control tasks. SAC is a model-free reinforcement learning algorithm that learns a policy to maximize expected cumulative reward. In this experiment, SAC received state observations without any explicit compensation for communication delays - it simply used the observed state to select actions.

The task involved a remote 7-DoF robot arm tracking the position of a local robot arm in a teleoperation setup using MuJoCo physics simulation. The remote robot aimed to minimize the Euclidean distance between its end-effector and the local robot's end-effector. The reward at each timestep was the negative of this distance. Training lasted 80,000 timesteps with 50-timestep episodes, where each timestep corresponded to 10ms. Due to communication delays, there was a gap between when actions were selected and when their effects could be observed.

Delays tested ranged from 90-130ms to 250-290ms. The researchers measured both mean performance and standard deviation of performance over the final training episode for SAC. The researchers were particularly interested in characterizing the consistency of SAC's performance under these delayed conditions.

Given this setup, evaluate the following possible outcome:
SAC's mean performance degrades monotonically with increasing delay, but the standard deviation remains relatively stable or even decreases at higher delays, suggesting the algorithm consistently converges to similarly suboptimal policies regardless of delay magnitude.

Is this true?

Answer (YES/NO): NO